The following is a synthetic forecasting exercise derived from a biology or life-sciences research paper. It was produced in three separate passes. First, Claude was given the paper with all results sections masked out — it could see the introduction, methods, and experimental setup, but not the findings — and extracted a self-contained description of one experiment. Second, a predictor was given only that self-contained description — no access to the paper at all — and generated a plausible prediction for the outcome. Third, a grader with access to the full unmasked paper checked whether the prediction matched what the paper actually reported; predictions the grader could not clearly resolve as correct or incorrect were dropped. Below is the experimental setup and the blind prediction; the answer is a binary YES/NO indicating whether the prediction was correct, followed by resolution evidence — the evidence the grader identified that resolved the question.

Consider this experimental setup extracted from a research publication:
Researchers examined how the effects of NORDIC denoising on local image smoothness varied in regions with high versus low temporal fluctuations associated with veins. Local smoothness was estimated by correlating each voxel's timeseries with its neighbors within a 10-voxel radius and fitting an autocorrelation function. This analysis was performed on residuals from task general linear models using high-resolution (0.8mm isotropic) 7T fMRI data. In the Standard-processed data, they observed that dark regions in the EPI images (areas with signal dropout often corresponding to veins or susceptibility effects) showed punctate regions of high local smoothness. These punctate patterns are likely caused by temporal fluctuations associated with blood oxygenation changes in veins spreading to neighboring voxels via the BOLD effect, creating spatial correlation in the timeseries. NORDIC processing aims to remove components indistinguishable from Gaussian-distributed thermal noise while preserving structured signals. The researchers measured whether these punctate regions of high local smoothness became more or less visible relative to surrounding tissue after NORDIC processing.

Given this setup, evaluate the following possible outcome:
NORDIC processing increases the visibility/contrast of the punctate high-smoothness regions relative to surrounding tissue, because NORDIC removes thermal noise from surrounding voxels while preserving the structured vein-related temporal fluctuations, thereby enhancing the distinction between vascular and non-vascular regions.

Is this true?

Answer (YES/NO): YES